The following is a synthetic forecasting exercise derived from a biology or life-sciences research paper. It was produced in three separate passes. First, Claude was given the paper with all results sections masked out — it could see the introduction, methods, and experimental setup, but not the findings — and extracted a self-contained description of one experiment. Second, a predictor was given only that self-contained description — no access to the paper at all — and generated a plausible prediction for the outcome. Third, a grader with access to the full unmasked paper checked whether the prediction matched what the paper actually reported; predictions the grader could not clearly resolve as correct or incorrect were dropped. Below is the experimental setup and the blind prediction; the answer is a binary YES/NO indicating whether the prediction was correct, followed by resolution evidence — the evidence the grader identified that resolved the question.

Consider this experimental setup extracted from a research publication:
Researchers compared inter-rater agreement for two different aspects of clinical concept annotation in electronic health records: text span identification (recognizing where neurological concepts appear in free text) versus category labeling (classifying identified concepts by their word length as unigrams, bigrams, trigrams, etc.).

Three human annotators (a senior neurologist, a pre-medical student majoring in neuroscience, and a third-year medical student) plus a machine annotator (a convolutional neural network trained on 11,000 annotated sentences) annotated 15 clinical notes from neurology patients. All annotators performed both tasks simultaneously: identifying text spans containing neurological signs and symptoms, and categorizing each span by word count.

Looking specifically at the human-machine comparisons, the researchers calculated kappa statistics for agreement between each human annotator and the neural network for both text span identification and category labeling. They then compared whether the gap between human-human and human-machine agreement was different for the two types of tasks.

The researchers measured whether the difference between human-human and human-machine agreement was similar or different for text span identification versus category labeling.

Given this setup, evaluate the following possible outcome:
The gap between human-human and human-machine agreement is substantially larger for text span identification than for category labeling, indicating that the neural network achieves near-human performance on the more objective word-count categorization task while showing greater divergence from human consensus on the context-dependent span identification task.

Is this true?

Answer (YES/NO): YES